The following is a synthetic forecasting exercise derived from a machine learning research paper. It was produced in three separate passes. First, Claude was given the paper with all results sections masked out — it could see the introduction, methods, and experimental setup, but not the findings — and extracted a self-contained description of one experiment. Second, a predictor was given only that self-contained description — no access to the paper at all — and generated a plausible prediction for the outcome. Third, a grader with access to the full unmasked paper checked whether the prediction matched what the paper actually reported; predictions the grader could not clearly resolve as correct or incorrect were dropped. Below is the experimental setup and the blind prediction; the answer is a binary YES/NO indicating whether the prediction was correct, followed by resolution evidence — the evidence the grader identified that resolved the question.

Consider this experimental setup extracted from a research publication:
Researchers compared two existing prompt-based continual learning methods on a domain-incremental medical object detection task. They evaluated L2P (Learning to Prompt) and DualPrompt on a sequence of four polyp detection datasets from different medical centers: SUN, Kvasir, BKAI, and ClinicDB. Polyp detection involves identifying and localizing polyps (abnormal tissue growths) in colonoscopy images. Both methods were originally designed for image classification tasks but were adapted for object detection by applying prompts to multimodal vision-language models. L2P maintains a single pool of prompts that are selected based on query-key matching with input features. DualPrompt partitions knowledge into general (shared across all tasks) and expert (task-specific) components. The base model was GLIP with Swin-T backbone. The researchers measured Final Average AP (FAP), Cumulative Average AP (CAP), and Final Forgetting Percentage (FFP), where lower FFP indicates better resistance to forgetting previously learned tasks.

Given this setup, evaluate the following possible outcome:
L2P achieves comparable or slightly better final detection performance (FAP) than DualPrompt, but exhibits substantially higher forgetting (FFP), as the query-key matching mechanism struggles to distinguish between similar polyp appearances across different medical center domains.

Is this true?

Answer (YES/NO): NO